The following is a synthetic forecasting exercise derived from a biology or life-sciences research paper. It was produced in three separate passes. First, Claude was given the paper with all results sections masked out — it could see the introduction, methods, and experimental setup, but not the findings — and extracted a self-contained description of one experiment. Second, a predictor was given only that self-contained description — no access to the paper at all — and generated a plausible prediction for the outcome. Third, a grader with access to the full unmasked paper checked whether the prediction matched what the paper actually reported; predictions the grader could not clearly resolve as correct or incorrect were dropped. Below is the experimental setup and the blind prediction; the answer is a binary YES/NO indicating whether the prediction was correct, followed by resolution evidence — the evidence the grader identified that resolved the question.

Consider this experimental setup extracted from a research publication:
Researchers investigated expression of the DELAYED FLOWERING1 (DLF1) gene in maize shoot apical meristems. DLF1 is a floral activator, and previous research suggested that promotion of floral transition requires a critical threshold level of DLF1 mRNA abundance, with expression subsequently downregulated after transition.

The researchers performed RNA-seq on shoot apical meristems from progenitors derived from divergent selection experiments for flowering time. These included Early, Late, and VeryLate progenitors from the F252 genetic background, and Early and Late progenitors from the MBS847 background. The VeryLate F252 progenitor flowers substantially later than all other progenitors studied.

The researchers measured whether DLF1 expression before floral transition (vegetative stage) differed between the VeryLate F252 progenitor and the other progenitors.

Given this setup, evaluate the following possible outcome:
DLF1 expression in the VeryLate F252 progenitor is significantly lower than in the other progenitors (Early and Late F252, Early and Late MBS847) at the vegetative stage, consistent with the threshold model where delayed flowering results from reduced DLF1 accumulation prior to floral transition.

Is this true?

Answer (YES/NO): NO